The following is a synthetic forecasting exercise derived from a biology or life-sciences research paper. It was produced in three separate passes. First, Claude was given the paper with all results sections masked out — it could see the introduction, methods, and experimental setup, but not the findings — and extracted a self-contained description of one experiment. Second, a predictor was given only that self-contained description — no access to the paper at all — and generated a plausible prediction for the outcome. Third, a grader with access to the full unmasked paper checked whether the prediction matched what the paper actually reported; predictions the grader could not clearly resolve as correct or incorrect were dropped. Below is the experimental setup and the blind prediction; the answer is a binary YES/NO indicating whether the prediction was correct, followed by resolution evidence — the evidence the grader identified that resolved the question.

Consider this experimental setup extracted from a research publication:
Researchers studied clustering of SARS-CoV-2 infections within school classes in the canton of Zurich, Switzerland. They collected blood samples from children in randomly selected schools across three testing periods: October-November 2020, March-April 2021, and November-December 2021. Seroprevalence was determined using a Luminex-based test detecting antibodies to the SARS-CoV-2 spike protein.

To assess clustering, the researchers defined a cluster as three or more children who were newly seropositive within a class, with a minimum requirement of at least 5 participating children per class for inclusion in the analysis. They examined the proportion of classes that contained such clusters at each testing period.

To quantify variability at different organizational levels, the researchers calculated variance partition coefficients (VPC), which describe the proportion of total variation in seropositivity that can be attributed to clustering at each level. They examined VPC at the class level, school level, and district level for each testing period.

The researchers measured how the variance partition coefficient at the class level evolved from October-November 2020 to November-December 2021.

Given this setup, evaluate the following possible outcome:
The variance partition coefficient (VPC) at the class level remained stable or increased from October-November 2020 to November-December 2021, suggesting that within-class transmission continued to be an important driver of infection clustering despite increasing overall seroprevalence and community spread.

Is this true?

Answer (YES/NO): NO